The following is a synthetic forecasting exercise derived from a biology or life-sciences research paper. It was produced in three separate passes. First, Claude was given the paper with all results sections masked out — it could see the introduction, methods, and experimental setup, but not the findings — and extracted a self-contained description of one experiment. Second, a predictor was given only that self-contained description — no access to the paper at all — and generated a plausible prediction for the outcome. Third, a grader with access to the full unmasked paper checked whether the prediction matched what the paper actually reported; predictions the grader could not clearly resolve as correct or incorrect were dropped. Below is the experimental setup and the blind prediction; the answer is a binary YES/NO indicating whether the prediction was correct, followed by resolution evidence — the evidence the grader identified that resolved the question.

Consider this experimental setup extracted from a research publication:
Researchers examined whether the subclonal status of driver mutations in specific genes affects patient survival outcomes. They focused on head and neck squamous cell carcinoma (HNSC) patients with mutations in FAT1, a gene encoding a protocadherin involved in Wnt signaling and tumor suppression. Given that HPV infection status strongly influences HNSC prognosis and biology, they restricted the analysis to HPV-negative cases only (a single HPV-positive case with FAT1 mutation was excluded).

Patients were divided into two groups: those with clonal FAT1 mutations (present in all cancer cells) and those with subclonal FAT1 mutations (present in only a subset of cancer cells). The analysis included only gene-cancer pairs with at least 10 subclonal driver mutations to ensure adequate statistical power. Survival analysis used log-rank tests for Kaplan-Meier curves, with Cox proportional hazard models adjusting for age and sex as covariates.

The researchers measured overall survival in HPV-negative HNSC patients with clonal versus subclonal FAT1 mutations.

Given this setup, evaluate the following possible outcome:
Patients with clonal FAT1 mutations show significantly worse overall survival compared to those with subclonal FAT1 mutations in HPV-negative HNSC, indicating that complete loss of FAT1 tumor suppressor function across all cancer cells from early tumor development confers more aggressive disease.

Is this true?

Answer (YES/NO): NO